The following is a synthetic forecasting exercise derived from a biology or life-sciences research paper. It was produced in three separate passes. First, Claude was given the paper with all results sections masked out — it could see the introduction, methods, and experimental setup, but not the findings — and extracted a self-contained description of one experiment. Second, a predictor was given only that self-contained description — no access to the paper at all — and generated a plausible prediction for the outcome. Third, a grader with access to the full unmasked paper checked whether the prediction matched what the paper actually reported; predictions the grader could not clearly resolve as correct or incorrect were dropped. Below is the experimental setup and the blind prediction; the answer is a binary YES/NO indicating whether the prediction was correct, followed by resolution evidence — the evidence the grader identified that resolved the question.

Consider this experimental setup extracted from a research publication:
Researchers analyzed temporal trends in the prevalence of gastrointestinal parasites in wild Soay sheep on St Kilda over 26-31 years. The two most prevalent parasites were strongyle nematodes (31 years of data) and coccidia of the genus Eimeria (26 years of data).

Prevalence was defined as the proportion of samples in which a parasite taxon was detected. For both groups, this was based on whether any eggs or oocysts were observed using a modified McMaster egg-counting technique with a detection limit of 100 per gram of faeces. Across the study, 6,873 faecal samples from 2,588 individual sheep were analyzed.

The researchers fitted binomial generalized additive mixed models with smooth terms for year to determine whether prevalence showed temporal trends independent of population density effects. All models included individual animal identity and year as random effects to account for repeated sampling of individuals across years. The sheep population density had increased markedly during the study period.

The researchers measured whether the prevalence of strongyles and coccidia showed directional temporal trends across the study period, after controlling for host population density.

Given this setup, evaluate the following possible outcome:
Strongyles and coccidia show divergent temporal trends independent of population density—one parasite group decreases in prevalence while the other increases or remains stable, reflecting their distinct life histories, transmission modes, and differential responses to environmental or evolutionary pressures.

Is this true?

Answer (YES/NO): NO